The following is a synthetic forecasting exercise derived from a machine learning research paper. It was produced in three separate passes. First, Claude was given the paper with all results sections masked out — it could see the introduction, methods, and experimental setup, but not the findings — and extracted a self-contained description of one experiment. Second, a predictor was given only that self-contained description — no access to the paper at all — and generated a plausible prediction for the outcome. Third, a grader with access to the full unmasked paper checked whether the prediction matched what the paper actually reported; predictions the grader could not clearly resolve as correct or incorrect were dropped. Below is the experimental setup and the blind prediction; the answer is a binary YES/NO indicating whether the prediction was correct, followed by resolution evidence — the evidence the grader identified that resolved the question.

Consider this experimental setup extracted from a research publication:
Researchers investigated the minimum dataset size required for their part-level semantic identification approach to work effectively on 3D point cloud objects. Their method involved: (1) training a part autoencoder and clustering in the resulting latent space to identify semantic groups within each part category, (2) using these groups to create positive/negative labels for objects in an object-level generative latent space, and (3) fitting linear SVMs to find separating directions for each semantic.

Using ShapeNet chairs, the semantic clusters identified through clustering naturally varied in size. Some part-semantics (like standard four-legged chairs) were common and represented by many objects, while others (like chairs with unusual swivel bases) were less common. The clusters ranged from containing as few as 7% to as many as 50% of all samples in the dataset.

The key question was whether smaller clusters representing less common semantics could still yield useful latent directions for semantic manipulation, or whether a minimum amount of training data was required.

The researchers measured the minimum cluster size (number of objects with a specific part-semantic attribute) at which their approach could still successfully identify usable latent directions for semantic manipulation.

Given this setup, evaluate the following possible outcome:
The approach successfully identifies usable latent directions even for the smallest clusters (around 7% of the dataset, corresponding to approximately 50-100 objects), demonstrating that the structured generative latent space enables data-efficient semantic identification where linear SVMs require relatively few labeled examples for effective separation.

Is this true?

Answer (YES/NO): YES